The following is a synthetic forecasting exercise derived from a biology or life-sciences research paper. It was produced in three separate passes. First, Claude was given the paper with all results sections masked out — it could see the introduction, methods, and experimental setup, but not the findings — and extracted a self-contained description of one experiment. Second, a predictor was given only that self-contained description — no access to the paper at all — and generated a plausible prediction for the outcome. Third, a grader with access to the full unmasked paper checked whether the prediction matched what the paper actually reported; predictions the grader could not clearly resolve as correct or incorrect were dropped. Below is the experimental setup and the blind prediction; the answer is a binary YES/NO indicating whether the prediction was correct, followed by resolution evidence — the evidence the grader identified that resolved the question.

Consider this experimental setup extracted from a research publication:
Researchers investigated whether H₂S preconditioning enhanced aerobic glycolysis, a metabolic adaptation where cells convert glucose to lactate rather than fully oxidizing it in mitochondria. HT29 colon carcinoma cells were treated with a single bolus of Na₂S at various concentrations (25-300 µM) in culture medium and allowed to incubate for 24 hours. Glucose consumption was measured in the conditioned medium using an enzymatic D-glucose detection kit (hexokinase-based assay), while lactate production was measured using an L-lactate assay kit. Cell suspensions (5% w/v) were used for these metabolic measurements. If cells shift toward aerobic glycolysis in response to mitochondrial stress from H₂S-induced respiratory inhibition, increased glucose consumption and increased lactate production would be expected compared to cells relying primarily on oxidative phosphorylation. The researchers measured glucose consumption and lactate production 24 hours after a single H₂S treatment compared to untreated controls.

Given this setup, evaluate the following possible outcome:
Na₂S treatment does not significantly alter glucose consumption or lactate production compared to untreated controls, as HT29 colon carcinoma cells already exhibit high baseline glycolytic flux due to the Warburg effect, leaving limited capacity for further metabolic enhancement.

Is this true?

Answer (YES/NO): NO